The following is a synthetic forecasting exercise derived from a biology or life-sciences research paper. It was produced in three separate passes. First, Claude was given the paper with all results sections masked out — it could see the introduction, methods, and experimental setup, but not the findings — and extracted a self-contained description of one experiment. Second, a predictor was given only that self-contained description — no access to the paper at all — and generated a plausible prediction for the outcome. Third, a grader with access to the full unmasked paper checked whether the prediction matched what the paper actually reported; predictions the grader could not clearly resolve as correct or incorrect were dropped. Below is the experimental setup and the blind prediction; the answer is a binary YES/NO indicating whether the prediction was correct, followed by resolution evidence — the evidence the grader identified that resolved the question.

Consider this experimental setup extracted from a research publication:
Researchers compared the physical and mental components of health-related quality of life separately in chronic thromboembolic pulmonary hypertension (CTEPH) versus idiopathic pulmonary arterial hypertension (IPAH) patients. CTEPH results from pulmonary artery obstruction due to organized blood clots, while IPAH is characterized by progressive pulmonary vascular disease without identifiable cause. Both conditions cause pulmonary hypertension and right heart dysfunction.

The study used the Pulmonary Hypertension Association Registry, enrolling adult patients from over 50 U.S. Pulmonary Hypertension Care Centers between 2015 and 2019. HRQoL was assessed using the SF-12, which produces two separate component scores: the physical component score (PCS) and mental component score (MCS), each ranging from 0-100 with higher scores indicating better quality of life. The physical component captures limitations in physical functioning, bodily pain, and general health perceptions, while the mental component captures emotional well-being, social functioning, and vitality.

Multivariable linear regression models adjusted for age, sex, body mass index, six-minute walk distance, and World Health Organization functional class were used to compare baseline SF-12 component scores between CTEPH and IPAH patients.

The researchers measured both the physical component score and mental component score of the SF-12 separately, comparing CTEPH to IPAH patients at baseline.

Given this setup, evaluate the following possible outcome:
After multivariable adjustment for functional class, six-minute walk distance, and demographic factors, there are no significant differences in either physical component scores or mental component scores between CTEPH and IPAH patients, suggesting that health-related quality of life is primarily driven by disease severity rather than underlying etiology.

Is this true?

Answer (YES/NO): YES